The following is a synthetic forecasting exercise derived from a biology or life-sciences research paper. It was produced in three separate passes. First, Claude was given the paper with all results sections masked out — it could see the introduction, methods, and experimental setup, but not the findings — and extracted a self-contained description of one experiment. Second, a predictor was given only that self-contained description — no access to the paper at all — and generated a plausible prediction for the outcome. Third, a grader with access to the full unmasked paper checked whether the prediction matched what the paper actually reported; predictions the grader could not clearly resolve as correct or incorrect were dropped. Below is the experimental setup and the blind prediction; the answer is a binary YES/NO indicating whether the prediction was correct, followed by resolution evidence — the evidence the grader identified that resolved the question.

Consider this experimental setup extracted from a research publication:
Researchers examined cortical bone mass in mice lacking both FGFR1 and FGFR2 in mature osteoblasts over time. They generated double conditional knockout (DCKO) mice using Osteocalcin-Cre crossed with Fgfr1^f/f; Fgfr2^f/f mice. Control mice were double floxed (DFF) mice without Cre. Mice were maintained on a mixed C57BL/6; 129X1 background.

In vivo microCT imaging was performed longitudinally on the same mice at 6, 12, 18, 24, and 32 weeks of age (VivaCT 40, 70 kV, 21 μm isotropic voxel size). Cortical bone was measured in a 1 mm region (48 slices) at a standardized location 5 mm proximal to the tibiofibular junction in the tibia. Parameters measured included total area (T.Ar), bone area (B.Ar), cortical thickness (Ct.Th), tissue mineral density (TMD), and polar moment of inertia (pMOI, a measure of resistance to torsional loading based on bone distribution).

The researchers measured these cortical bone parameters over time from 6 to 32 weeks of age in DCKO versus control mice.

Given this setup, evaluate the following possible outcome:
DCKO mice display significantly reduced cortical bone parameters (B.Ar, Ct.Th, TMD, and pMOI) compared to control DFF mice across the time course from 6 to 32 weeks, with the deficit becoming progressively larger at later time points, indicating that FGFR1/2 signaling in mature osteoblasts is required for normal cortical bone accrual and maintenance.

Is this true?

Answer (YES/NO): NO